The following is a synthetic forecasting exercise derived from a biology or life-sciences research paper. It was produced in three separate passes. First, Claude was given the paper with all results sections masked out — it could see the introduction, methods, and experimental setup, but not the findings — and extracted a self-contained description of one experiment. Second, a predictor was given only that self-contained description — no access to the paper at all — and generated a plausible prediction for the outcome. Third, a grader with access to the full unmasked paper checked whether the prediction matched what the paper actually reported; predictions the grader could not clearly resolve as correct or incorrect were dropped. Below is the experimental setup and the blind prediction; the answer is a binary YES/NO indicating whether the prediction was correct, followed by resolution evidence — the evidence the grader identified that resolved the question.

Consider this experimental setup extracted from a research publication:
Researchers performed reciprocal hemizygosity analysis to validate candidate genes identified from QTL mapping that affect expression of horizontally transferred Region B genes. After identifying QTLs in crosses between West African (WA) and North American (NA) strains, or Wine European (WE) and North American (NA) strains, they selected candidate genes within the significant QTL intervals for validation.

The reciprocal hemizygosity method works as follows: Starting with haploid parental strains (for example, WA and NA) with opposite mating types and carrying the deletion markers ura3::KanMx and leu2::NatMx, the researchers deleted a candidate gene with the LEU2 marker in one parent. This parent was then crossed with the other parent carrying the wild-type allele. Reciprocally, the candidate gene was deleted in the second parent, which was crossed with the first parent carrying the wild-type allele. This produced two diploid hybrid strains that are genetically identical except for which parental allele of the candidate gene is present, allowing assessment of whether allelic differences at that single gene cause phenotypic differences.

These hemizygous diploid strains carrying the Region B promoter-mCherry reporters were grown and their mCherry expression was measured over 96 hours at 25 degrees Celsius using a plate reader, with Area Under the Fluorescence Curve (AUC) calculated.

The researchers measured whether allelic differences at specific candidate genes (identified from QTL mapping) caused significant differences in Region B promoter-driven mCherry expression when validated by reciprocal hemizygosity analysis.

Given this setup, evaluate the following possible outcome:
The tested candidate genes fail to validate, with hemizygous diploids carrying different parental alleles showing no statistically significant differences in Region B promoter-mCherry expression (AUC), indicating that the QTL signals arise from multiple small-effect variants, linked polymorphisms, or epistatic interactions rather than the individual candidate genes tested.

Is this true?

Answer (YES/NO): NO